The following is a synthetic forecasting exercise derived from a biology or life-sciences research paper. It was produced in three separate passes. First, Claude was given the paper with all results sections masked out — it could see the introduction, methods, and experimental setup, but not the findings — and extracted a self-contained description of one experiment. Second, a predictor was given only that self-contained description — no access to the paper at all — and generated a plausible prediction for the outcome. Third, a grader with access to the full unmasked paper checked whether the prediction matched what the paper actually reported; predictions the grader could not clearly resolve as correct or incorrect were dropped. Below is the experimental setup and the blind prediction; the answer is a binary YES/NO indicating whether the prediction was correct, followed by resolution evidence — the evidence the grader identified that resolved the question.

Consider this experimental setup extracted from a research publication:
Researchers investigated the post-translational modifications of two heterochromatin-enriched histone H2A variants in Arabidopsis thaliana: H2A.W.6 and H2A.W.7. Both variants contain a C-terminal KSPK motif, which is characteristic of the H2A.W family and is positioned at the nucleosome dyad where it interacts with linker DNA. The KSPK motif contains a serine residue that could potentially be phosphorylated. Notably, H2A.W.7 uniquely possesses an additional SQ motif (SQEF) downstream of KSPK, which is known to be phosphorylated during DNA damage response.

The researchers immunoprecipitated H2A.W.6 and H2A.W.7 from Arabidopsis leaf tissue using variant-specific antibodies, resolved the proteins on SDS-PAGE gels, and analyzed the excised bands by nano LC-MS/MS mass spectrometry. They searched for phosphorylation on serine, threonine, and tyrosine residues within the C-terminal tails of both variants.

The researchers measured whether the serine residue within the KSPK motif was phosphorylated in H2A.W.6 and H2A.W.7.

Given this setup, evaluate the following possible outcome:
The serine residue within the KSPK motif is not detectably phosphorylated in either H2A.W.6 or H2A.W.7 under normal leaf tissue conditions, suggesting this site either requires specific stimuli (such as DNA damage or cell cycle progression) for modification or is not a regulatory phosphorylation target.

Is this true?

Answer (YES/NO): NO